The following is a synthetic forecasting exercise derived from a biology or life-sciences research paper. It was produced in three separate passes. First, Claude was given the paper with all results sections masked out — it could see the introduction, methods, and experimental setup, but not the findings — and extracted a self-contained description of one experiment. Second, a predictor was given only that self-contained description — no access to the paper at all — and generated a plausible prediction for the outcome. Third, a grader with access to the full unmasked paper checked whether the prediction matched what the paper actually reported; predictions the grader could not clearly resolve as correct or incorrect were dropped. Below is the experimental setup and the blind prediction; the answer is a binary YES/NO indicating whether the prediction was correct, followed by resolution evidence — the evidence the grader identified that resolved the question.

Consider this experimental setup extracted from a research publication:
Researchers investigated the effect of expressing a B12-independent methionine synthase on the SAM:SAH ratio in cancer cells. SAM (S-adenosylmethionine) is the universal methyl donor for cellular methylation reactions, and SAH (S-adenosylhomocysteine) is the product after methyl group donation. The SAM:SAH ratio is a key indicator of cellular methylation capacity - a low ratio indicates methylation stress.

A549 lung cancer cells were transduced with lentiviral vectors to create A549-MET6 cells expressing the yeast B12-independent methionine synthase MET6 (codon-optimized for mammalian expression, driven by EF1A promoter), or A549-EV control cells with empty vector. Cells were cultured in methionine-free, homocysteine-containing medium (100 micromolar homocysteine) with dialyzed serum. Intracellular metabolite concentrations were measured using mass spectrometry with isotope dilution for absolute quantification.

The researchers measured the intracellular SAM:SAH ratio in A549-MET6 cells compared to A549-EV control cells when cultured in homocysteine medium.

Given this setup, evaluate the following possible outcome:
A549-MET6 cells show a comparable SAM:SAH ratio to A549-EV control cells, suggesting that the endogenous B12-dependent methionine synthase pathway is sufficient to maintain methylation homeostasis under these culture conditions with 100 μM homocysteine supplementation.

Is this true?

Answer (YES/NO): NO